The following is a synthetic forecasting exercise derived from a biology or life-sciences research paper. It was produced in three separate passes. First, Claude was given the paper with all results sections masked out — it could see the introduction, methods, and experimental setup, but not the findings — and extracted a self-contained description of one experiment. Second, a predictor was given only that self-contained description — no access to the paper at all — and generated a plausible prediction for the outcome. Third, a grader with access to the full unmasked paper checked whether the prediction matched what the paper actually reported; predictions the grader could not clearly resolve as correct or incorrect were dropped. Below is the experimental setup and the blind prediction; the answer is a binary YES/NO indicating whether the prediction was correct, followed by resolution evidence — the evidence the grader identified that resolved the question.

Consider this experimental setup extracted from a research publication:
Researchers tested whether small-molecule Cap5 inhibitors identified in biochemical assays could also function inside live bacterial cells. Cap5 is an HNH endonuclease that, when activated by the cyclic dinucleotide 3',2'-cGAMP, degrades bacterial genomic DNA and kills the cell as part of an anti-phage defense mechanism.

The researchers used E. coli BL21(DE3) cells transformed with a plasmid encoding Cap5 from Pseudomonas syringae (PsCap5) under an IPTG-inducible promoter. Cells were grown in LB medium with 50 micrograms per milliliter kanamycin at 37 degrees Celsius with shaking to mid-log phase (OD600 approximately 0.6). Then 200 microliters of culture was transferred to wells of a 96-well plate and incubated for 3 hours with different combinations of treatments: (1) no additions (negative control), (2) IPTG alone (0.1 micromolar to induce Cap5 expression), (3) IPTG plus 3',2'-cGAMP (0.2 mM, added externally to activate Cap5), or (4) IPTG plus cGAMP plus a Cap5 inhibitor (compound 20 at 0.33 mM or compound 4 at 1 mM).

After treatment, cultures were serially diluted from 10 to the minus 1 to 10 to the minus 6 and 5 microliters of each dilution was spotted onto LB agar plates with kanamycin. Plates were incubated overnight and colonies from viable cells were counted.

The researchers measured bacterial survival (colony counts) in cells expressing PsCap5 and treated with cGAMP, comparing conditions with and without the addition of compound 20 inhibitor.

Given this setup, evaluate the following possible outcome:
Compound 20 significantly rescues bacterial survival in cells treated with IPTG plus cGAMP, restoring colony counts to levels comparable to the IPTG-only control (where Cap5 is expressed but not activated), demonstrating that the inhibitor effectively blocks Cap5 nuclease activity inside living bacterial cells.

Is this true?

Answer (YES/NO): NO